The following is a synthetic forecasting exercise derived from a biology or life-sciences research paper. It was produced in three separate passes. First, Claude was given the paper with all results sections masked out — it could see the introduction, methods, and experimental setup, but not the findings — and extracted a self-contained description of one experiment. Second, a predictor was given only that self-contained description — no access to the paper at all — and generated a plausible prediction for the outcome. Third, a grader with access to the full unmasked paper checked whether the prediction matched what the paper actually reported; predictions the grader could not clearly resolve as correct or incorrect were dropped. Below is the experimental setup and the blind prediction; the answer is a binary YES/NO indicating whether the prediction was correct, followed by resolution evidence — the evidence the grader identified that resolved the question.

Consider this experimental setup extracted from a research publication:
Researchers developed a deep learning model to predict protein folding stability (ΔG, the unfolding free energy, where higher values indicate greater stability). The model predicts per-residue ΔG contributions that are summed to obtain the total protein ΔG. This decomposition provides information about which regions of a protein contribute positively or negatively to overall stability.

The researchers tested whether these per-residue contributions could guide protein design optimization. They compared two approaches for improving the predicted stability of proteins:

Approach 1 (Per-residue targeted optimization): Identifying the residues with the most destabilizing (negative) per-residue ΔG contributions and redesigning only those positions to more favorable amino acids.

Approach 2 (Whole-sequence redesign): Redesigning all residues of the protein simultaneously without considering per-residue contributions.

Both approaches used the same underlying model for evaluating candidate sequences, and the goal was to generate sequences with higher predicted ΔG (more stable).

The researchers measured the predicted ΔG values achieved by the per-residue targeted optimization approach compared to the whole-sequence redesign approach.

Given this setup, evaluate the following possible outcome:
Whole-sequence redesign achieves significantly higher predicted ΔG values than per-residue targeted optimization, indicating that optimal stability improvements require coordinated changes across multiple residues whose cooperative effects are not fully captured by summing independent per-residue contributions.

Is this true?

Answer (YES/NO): NO